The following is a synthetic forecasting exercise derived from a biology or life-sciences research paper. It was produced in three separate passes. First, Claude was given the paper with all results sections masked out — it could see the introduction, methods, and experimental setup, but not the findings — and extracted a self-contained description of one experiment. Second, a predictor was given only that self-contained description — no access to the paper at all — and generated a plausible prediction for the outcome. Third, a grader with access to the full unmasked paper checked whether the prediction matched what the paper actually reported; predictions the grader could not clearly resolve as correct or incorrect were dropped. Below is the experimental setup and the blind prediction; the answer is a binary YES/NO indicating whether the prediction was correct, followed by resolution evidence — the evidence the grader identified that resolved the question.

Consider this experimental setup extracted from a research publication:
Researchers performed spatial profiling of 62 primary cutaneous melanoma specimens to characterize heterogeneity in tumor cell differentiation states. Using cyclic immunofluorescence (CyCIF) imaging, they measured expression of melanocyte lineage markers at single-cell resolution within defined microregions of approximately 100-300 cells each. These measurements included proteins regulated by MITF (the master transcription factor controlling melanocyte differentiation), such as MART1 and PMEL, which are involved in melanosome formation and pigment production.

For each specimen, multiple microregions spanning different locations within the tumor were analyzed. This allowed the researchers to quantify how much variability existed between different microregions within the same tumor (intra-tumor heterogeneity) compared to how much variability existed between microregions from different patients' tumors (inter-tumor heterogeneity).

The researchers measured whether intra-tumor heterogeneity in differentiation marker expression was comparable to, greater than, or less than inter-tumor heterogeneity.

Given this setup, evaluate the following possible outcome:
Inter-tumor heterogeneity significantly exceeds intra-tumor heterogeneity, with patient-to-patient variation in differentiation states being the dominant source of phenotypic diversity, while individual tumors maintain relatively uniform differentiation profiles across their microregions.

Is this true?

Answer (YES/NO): NO